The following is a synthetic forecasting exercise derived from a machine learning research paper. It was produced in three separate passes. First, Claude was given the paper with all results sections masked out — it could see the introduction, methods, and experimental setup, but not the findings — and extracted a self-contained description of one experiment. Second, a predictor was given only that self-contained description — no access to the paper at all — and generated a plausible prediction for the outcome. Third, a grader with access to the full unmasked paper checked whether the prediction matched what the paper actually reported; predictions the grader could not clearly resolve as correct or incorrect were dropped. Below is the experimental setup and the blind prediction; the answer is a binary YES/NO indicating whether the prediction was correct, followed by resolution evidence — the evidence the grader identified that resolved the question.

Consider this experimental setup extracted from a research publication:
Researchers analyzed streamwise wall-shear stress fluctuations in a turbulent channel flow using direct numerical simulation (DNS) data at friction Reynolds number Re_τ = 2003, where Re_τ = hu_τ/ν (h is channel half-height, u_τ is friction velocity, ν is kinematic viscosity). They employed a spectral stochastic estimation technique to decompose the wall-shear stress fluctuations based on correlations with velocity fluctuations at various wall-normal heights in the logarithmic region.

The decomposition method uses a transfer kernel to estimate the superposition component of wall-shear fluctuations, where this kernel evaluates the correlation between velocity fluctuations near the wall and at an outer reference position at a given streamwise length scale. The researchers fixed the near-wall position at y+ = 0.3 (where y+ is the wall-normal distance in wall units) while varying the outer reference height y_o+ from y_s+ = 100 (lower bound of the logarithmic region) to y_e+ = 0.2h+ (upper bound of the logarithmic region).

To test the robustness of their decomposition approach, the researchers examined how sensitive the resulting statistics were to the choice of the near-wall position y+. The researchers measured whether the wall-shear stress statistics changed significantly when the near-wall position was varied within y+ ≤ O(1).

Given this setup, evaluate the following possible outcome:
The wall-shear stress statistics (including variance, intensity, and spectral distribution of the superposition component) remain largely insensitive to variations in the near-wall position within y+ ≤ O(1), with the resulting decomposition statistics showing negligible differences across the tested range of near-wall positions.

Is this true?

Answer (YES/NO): YES